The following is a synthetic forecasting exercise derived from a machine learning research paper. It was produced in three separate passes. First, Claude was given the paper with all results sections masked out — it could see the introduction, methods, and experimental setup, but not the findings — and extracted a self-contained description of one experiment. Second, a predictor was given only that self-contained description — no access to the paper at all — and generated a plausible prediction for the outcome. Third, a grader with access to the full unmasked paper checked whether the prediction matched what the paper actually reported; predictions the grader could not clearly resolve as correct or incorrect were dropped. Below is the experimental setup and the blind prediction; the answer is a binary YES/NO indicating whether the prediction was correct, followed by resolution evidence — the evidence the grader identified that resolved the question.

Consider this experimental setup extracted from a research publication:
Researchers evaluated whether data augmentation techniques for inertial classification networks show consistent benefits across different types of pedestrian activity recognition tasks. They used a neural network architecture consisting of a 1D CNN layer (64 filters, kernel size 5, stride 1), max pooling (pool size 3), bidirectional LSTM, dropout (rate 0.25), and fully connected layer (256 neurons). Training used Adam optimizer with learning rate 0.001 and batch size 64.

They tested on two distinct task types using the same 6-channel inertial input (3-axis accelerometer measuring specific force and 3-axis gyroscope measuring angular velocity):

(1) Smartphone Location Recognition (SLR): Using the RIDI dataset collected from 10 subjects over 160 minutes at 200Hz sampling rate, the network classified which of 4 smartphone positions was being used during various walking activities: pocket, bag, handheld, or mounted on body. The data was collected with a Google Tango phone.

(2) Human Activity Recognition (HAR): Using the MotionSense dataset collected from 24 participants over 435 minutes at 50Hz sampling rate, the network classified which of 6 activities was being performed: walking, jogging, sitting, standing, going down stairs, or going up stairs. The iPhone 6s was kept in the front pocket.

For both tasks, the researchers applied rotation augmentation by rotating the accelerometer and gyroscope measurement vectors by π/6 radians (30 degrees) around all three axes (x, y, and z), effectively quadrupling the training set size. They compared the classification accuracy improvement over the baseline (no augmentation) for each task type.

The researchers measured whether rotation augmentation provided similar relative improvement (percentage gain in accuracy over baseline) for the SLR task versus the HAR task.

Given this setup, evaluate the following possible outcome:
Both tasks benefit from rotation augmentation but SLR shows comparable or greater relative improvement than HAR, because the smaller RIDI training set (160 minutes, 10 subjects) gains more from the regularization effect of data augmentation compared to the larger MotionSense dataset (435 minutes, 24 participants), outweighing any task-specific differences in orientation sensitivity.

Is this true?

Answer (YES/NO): NO